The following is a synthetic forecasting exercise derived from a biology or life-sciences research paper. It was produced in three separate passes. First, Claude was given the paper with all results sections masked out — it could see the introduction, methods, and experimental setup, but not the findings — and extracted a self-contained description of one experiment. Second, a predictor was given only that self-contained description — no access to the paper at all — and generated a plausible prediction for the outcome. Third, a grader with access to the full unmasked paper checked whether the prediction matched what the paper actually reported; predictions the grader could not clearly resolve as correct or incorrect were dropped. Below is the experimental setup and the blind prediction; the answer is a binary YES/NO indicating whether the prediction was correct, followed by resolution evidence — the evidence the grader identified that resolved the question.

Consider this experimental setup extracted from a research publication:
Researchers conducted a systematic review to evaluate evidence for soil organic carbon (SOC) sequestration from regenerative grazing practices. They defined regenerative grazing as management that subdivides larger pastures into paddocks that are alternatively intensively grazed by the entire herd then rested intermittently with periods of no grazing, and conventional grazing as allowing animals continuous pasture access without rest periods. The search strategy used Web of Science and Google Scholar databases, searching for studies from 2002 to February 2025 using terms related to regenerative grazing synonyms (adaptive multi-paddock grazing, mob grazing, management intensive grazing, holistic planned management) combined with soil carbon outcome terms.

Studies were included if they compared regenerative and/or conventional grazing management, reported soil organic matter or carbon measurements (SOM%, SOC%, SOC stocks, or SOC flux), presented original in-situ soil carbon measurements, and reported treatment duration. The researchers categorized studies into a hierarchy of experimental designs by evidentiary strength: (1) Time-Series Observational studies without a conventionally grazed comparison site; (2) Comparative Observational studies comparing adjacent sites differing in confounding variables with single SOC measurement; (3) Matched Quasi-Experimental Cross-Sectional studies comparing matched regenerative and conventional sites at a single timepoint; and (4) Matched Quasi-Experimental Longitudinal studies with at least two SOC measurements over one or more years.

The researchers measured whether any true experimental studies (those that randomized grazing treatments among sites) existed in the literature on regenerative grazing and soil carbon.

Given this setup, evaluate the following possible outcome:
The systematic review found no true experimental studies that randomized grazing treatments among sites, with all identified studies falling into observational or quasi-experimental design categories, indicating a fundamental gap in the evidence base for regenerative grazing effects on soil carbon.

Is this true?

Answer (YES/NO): YES